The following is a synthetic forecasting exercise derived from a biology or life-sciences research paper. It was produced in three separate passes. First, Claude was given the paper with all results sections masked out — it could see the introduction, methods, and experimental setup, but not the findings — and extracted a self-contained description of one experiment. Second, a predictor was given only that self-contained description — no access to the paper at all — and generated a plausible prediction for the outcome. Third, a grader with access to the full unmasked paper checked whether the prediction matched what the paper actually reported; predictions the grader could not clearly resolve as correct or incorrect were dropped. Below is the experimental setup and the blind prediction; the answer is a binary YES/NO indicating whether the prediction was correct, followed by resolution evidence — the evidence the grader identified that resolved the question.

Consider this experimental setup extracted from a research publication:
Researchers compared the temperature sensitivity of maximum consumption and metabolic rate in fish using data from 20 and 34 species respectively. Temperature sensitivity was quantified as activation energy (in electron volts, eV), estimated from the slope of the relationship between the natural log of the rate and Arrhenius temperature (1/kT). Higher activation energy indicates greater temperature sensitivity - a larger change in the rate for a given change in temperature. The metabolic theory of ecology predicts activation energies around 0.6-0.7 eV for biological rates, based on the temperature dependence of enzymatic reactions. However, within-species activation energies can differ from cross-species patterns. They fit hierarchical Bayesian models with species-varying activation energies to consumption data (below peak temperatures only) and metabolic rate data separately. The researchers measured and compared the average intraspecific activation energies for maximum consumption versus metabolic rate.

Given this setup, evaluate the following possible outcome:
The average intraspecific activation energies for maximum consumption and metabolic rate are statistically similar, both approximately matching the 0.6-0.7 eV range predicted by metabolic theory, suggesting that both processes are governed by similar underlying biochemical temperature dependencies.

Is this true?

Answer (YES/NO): YES